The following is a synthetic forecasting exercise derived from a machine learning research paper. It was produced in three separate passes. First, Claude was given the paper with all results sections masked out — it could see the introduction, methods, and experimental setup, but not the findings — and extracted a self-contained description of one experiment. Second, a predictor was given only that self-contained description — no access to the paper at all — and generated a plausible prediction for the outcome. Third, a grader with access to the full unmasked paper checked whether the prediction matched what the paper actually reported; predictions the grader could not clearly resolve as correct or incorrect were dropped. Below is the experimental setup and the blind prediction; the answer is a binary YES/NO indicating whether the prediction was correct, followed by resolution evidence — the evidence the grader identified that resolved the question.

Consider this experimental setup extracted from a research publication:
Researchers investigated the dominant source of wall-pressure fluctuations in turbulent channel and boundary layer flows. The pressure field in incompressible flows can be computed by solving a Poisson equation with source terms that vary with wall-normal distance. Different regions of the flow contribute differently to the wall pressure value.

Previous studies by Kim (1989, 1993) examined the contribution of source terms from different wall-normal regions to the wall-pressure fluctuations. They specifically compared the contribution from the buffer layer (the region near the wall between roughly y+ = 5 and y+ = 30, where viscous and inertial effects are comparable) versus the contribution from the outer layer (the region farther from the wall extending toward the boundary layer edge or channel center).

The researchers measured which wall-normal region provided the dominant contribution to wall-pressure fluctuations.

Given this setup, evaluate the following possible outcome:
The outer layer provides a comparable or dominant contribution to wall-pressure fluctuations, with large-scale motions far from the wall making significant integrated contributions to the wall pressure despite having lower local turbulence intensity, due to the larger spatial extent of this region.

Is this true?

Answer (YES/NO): NO